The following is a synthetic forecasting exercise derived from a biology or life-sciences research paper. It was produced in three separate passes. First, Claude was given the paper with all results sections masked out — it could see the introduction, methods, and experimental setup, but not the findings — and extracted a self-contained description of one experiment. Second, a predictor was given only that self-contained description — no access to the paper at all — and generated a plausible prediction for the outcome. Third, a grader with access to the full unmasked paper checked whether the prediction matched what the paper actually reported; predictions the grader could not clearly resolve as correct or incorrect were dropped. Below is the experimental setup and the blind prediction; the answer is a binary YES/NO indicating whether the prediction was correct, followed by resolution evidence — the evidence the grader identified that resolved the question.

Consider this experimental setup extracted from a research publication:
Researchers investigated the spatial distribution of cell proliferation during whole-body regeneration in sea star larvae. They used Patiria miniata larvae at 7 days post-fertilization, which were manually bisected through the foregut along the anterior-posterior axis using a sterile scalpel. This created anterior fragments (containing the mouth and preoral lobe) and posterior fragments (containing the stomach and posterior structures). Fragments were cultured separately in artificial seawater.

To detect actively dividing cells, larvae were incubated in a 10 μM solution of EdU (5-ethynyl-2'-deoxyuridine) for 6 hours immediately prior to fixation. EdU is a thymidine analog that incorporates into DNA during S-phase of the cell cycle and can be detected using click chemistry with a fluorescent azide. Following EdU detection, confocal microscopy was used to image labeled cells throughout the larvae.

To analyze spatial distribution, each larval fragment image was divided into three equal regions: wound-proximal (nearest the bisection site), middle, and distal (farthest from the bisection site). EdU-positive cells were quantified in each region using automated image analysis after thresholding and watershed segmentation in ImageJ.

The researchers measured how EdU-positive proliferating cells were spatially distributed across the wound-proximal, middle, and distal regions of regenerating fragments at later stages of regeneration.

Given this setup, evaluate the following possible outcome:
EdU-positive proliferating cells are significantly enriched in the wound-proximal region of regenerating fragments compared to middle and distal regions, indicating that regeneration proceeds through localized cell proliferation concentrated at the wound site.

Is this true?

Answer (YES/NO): YES